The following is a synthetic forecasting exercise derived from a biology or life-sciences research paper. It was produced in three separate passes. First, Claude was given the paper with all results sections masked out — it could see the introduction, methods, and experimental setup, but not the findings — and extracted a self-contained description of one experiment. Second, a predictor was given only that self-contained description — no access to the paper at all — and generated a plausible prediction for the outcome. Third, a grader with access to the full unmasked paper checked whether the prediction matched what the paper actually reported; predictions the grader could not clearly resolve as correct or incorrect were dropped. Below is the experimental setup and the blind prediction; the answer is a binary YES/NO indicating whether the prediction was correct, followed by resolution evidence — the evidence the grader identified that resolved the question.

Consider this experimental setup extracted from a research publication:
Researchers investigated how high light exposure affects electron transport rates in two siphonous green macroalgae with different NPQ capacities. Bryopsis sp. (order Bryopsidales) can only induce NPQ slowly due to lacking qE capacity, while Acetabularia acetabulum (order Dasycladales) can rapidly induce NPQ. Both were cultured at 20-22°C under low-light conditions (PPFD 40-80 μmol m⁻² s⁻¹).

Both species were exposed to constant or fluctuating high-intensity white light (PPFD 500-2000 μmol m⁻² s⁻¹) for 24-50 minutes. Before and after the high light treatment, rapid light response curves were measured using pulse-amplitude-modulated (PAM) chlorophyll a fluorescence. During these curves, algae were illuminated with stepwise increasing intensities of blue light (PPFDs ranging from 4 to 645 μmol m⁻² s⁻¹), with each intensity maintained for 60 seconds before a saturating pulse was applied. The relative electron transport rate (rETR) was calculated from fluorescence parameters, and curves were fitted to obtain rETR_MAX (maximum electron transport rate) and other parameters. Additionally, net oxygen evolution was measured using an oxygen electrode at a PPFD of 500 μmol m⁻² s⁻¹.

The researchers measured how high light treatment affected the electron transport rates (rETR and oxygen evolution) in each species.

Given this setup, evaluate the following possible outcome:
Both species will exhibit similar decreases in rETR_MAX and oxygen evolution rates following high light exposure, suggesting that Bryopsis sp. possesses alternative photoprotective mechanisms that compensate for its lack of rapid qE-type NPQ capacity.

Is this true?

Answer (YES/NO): NO